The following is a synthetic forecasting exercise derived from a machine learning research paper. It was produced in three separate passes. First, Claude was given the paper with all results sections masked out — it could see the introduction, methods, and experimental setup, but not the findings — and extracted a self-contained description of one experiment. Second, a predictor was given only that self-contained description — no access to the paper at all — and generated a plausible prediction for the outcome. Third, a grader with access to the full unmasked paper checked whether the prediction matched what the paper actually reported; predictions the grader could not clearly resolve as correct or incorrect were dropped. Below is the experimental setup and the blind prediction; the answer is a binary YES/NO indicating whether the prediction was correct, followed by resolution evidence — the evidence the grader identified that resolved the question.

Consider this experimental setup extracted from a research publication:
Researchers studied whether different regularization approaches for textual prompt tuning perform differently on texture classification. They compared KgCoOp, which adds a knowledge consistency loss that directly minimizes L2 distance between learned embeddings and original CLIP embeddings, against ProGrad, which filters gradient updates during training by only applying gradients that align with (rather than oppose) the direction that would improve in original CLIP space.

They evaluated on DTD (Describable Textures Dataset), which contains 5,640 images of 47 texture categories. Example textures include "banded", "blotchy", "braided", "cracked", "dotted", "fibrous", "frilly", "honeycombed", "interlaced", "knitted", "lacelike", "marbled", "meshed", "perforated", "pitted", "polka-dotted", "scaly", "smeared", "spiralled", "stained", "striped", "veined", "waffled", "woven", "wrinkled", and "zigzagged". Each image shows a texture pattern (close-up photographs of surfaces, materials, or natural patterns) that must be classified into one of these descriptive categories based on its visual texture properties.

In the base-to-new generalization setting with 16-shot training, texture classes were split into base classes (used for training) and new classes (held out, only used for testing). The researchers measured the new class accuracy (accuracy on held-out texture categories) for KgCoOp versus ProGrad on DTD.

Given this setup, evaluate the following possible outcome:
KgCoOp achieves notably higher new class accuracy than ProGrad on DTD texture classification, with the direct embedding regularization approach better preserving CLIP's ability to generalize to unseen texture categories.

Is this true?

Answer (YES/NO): YES